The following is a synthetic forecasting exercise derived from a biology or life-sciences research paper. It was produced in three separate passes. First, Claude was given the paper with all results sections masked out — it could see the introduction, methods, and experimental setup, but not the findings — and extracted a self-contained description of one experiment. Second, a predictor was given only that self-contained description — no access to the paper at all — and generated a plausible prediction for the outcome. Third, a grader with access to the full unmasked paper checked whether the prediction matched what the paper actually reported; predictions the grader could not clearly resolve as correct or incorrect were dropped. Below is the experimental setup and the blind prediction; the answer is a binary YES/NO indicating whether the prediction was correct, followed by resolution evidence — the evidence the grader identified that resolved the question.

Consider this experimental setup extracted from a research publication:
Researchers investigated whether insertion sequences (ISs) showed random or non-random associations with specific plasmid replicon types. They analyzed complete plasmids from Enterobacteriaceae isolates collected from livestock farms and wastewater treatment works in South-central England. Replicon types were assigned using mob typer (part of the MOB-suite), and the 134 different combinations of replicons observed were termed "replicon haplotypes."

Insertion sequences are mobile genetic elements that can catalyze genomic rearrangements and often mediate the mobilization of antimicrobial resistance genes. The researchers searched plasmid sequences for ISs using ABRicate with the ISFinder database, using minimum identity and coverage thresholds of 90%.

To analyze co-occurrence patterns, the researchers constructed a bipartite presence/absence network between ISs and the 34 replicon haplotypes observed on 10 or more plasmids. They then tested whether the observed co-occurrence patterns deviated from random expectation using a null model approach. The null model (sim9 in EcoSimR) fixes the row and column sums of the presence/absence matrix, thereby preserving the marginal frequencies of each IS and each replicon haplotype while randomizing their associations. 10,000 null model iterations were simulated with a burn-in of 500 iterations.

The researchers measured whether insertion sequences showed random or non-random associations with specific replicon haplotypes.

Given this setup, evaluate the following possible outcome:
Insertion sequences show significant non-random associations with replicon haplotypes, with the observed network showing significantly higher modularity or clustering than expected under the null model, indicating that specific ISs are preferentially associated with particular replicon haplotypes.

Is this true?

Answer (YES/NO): NO